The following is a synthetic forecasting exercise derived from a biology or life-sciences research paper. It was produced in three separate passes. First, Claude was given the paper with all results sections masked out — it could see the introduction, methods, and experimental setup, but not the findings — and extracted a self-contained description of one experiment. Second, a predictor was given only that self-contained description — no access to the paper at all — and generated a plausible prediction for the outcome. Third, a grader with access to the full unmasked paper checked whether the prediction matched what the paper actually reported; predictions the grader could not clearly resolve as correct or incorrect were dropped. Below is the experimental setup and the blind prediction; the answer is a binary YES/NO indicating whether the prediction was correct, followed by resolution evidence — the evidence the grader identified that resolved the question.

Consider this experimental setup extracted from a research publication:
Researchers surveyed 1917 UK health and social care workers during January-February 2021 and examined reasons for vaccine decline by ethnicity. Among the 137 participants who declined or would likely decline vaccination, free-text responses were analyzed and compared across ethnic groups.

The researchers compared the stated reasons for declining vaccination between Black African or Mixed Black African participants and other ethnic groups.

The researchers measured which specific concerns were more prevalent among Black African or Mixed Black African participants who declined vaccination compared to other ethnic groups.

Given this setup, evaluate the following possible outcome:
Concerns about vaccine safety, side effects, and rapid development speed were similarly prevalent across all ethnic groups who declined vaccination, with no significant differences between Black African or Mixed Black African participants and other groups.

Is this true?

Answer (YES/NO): NO